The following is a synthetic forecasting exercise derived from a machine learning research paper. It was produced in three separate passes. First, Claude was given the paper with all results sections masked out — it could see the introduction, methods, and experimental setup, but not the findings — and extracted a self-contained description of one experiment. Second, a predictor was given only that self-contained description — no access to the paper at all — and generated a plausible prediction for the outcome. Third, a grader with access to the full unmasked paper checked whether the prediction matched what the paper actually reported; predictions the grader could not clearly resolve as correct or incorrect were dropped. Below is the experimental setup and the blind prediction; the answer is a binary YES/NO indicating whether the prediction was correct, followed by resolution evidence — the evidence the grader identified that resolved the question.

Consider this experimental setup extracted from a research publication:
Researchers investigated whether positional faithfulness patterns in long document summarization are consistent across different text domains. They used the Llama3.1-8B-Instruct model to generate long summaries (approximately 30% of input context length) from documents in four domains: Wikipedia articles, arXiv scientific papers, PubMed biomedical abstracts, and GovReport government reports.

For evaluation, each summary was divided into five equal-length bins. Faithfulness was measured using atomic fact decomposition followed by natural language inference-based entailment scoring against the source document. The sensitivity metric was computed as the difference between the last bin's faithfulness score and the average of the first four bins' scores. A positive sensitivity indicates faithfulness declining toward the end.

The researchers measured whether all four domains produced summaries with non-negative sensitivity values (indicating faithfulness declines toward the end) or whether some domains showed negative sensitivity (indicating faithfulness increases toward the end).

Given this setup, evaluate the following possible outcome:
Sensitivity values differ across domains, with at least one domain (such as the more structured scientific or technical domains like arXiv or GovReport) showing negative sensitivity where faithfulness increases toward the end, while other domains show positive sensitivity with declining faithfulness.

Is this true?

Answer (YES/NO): NO